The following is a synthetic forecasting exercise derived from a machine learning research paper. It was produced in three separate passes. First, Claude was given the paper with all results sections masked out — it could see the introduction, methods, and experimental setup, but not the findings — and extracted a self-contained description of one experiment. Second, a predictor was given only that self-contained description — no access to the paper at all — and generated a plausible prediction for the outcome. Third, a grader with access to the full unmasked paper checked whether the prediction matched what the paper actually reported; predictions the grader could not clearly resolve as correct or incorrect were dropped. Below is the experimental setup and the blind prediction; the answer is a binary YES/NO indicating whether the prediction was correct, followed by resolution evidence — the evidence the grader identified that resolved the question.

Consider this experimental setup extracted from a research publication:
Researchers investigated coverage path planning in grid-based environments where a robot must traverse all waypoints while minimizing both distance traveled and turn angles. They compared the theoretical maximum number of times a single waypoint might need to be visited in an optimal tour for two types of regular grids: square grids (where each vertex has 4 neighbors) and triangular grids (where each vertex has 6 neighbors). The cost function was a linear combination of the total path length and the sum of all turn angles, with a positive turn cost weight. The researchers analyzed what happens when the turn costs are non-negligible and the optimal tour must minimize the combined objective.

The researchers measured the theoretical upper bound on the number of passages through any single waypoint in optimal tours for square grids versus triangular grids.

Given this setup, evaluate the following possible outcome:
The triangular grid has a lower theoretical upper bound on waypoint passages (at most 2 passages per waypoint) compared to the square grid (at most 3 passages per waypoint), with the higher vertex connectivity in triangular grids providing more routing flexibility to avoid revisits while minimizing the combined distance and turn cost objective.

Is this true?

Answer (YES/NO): NO